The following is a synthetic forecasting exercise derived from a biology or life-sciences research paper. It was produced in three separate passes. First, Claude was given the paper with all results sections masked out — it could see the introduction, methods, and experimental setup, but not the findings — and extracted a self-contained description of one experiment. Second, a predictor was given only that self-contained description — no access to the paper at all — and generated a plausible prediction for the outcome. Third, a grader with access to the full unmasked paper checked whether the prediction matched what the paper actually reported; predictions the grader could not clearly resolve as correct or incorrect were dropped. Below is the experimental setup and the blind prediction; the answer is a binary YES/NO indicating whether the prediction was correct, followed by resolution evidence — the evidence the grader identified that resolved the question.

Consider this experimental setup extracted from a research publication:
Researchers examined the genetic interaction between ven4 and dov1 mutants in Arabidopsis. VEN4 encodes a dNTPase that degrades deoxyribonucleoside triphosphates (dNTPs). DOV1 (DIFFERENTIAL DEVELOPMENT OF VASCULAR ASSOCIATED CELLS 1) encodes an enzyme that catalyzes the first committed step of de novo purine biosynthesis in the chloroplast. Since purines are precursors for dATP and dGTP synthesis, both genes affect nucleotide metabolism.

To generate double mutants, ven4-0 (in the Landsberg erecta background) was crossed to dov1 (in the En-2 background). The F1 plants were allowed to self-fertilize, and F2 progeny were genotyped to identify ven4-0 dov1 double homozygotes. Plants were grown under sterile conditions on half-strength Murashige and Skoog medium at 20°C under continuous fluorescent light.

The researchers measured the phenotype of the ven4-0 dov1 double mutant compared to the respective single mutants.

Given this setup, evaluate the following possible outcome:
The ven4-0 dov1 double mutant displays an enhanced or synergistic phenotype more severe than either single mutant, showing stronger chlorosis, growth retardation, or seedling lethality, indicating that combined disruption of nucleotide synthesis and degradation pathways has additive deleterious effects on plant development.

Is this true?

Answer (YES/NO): YES